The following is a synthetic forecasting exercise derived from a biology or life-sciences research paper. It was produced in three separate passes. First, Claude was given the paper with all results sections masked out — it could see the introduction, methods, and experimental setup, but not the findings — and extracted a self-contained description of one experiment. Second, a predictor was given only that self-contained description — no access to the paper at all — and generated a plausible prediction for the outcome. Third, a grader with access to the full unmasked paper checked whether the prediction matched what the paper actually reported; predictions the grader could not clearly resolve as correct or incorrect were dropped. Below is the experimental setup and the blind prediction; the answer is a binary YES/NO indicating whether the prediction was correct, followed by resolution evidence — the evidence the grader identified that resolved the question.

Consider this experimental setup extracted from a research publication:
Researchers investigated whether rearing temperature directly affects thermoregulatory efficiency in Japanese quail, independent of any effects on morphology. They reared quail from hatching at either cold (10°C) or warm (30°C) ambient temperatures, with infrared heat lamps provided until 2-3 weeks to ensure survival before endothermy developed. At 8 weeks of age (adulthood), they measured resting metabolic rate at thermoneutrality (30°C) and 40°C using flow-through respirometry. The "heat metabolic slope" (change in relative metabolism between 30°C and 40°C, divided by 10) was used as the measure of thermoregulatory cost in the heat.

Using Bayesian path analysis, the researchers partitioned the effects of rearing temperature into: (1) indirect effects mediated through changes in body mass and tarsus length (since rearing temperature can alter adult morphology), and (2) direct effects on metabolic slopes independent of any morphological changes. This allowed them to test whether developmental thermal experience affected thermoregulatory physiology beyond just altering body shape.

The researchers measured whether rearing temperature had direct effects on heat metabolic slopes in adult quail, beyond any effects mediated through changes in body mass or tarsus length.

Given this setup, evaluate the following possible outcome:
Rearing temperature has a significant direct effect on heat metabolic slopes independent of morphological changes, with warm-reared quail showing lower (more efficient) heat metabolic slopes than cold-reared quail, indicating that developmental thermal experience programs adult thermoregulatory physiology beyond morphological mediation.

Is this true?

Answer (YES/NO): NO